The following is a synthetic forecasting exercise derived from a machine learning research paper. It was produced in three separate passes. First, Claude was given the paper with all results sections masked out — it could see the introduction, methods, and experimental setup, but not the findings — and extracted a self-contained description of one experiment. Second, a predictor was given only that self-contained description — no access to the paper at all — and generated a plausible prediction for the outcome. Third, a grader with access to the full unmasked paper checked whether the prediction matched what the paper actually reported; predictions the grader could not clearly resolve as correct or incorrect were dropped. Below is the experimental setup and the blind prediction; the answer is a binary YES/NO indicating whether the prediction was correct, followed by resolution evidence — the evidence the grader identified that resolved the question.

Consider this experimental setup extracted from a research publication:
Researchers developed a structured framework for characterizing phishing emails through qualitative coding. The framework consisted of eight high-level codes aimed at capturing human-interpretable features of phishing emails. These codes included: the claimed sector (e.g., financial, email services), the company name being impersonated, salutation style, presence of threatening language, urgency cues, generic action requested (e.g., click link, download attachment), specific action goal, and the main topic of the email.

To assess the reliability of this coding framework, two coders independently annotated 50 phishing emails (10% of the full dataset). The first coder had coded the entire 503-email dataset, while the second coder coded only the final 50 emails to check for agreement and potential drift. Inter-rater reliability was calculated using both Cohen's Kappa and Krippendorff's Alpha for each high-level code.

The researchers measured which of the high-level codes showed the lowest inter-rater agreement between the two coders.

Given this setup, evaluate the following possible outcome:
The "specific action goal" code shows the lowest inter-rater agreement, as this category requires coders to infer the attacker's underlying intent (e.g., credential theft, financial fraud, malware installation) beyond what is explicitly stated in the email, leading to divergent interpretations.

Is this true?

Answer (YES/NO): NO